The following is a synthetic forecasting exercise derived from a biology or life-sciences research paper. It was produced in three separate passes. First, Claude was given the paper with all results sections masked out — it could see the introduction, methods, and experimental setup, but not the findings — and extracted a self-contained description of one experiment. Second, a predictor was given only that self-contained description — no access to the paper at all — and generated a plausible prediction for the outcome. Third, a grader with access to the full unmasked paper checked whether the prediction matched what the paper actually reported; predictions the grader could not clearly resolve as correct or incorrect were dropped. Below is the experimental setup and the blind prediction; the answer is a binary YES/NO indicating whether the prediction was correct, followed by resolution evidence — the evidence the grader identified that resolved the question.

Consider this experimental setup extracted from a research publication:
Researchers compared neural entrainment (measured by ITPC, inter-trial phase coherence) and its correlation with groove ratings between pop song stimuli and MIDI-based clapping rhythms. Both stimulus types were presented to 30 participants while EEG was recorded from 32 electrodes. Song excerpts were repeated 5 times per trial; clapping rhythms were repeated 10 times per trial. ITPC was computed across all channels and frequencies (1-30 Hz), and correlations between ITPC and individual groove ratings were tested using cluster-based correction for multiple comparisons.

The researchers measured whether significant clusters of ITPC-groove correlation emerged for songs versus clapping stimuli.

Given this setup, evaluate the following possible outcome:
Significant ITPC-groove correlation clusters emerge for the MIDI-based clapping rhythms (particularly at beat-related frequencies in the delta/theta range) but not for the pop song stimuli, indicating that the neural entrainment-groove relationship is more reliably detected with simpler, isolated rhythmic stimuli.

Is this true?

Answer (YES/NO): NO